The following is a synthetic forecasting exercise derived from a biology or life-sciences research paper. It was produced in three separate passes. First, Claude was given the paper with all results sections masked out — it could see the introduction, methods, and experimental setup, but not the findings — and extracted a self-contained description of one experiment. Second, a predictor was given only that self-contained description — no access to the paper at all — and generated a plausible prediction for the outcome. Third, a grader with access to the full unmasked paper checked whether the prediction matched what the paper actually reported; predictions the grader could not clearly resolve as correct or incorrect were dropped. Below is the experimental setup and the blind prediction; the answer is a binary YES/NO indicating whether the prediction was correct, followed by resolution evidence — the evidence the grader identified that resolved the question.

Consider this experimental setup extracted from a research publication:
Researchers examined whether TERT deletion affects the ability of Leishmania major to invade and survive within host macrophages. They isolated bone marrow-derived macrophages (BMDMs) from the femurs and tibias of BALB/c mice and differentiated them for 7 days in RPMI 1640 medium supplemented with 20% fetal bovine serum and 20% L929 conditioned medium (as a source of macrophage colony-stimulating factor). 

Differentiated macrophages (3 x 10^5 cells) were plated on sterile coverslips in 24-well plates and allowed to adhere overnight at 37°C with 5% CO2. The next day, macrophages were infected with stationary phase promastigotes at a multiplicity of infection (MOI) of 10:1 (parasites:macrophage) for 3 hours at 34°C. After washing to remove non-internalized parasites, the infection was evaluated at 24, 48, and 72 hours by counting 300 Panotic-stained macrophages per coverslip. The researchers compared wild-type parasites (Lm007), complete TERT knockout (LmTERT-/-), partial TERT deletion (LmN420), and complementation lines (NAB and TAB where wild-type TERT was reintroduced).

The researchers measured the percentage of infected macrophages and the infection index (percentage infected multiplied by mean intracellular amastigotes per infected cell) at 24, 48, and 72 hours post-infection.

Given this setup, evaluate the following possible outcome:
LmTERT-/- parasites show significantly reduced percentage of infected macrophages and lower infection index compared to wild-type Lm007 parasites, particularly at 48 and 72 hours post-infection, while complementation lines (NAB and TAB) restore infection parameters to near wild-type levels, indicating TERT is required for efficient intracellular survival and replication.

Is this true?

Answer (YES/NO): YES